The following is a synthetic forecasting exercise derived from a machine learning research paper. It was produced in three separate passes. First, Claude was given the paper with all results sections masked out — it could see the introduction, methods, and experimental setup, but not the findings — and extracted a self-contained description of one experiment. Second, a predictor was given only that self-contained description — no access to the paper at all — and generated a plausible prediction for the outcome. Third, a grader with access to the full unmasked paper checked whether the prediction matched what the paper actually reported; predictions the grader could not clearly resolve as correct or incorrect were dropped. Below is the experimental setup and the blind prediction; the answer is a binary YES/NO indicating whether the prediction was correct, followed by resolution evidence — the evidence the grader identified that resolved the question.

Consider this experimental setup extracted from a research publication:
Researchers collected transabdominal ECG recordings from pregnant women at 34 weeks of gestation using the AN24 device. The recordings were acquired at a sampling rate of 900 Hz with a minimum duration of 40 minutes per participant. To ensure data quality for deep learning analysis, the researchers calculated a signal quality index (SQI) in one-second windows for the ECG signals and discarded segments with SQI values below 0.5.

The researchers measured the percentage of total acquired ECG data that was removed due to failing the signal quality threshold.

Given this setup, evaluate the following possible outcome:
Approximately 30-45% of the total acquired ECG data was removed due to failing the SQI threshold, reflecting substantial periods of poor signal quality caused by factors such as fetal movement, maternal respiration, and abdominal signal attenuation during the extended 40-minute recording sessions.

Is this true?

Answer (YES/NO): NO